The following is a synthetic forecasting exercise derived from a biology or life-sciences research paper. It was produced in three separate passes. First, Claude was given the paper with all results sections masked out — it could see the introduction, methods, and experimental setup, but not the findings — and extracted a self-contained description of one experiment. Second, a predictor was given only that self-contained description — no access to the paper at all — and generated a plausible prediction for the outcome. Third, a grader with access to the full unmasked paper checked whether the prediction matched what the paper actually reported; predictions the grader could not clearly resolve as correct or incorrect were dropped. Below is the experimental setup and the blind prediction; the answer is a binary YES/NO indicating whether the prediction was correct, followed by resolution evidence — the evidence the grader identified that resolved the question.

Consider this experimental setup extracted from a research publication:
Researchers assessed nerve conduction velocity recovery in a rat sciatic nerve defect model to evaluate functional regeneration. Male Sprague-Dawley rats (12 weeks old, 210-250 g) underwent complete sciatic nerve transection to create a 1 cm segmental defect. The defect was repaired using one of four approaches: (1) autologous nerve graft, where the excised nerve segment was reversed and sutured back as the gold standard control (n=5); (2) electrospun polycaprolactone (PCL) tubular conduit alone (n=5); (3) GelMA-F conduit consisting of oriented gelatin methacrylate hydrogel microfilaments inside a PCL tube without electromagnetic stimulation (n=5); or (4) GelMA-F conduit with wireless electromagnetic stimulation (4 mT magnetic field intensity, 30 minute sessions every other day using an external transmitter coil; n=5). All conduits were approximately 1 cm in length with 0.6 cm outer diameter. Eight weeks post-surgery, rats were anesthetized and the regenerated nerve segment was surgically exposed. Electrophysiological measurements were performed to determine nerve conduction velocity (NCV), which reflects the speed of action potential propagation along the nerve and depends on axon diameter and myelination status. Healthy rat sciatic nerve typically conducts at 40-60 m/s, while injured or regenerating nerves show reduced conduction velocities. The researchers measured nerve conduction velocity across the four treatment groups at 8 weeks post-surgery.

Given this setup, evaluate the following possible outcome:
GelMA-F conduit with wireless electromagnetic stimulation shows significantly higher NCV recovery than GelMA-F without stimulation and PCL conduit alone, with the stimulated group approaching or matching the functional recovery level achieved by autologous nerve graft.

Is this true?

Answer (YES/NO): YES